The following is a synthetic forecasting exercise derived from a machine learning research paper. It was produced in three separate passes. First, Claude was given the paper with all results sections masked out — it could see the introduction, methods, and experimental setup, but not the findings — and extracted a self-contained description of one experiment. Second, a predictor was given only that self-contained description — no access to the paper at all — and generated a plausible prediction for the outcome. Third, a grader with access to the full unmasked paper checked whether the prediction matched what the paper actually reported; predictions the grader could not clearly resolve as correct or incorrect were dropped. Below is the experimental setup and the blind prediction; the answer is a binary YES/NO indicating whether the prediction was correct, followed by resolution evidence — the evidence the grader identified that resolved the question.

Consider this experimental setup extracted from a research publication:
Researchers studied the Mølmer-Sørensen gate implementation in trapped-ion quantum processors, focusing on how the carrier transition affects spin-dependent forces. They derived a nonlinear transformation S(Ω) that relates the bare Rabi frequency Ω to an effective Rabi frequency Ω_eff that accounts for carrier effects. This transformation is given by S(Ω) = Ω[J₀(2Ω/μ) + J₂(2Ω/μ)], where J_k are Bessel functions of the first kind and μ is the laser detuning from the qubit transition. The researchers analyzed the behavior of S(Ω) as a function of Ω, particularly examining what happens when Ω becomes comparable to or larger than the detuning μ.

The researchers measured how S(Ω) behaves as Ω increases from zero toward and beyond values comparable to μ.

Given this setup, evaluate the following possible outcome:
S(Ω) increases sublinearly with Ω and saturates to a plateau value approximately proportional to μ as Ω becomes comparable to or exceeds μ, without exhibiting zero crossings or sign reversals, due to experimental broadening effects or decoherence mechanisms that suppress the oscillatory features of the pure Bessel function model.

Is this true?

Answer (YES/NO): NO